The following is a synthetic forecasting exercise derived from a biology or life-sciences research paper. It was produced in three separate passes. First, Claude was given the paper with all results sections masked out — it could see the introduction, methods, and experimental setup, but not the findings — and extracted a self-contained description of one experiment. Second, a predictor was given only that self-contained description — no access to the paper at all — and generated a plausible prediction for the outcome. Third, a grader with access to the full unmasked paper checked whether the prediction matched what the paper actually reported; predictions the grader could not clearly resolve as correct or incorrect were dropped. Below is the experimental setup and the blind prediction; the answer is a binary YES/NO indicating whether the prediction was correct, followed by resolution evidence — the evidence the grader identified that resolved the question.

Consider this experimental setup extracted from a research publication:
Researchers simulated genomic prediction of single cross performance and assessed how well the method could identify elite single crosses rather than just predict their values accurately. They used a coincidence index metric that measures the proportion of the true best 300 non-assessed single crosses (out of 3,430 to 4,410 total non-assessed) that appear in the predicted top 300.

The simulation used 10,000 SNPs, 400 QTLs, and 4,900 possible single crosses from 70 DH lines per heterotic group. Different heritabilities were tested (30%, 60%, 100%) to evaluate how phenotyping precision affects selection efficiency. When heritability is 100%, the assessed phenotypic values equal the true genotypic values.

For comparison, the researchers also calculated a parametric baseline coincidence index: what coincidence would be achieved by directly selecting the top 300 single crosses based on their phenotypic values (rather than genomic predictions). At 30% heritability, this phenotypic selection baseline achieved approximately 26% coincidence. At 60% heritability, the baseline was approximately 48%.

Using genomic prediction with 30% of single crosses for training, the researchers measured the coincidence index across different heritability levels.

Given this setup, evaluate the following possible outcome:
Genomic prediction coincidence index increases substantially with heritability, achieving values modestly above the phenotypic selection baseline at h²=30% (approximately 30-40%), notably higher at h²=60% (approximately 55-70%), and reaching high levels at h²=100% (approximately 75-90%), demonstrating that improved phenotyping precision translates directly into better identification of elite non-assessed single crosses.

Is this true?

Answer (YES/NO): NO